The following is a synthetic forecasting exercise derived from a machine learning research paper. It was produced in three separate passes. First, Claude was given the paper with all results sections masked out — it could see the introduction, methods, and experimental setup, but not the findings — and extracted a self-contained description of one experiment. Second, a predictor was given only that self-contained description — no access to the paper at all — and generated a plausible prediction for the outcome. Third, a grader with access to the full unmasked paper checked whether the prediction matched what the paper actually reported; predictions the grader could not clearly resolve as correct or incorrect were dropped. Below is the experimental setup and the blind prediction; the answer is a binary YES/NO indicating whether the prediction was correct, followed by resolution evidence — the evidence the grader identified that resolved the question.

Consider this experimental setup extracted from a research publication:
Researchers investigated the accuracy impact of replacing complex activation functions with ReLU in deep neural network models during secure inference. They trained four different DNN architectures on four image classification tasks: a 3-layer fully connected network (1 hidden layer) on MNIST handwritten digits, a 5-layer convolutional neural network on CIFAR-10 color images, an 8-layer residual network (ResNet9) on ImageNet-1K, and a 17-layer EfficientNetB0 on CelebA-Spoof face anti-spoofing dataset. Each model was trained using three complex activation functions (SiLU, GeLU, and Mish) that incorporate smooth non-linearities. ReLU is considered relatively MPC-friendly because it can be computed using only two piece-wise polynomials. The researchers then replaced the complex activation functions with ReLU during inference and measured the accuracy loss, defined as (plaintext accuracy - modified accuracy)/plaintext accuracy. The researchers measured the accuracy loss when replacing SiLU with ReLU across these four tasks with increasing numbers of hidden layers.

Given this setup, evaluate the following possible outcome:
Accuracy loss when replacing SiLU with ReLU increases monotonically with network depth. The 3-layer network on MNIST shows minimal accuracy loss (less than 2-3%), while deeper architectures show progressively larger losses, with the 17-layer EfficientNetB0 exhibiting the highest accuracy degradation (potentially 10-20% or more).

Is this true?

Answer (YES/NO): NO